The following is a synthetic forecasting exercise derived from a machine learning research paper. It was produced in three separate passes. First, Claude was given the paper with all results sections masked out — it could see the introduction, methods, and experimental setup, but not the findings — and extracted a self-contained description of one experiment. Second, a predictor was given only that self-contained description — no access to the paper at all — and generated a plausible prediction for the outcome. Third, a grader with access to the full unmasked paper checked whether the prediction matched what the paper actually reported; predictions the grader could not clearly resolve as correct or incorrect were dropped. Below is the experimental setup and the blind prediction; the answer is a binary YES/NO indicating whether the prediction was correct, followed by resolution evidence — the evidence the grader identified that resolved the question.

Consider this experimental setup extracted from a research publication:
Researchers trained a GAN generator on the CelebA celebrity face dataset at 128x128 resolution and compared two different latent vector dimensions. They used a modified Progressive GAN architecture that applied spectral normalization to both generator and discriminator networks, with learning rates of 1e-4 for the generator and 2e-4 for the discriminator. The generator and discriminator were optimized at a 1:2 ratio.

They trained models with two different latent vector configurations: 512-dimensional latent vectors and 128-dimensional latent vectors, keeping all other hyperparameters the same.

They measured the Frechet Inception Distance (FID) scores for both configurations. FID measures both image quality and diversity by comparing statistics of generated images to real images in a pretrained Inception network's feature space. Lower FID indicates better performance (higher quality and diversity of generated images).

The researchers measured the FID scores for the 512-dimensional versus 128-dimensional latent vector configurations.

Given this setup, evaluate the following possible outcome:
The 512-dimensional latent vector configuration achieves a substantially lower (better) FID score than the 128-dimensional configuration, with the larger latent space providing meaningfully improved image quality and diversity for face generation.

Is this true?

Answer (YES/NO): NO